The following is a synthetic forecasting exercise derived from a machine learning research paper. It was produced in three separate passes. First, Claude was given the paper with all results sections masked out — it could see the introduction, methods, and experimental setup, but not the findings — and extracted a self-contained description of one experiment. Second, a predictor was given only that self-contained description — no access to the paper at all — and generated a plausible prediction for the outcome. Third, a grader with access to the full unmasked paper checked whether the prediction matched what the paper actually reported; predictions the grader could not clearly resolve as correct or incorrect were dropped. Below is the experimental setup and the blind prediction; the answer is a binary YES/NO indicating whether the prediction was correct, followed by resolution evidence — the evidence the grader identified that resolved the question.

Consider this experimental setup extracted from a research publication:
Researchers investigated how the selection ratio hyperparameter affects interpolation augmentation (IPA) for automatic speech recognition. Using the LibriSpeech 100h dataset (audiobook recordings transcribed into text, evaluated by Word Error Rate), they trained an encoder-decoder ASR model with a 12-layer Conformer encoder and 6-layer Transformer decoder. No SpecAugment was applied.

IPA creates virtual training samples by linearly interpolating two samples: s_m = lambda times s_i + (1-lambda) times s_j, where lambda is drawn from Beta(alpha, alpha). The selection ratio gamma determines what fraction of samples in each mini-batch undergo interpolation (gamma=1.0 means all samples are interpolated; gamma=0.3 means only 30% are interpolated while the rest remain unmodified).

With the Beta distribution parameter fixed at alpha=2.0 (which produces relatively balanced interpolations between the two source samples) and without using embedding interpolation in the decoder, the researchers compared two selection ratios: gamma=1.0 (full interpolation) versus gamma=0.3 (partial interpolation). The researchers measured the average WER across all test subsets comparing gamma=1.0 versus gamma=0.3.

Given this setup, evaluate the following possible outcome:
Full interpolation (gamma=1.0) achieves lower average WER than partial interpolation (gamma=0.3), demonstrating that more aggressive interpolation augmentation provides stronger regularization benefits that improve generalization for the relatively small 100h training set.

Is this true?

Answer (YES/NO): YES